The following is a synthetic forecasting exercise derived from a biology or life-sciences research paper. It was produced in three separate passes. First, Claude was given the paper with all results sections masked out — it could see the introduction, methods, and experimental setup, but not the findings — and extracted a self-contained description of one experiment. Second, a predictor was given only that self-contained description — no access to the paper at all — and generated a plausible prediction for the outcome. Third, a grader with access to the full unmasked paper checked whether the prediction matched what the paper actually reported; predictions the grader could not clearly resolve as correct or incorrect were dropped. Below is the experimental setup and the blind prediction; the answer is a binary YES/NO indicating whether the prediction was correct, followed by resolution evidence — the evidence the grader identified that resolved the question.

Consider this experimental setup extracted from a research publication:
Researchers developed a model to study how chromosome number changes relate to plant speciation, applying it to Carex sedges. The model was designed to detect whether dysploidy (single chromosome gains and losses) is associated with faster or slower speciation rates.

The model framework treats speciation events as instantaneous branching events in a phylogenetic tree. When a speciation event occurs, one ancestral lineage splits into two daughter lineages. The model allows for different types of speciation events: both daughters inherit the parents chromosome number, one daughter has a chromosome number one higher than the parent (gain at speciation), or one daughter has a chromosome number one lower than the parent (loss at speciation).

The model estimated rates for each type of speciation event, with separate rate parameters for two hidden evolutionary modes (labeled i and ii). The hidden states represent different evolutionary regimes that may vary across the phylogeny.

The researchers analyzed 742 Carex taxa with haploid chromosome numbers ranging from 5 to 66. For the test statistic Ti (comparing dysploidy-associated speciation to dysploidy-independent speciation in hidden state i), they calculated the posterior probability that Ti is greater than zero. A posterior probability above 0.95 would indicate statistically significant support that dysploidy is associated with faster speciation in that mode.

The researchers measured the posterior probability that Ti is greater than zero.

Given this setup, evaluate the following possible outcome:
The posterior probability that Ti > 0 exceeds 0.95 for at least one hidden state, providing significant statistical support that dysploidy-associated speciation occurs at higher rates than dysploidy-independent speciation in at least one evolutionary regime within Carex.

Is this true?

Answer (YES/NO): YES